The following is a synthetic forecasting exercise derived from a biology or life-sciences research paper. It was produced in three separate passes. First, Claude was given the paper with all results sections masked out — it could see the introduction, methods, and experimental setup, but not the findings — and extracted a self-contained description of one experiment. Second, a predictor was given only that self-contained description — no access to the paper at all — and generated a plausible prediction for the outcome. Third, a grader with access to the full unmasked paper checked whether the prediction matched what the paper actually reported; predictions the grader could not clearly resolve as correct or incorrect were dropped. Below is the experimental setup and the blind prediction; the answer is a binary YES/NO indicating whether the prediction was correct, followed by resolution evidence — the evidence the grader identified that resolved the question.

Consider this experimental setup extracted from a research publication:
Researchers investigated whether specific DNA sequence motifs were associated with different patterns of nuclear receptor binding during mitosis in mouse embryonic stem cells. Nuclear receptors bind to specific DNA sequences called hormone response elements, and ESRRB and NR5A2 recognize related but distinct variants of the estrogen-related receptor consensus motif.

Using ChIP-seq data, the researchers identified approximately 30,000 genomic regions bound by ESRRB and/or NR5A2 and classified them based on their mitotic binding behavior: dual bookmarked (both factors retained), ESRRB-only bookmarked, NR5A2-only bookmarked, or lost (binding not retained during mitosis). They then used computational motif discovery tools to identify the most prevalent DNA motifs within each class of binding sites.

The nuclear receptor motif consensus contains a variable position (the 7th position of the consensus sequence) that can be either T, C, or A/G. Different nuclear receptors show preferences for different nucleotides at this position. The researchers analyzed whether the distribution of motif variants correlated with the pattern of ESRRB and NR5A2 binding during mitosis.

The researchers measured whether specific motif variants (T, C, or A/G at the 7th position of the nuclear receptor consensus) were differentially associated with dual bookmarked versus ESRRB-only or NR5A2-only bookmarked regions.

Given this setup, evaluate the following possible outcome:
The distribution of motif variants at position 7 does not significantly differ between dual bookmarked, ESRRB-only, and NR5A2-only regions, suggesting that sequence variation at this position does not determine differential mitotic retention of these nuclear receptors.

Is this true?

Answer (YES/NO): NO